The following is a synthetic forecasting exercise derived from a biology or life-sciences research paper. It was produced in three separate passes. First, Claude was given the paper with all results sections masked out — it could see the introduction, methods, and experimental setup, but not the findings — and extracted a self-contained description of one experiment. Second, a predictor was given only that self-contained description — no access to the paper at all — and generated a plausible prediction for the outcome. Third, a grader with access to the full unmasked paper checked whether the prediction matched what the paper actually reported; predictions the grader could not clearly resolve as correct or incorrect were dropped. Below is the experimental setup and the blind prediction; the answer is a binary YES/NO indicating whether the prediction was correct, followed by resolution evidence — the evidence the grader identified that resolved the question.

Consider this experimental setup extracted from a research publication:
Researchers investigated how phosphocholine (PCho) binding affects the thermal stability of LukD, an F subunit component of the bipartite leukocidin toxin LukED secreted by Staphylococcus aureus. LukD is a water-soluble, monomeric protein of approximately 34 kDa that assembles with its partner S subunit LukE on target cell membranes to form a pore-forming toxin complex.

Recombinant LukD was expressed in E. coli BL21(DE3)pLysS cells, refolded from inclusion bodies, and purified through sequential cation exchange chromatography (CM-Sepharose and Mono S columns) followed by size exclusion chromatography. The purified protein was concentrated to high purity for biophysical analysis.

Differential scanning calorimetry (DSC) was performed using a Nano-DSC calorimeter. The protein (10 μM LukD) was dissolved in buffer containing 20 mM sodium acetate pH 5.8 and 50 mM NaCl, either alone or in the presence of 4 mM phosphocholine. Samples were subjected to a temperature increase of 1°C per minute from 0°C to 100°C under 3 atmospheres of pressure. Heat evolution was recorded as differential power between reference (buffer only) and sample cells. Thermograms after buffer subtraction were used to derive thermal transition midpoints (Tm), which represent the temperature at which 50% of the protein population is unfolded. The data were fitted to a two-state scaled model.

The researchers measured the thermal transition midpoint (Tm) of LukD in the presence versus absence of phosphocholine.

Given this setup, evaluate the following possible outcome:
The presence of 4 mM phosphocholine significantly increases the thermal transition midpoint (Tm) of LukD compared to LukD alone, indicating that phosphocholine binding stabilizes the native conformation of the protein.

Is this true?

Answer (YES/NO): YES